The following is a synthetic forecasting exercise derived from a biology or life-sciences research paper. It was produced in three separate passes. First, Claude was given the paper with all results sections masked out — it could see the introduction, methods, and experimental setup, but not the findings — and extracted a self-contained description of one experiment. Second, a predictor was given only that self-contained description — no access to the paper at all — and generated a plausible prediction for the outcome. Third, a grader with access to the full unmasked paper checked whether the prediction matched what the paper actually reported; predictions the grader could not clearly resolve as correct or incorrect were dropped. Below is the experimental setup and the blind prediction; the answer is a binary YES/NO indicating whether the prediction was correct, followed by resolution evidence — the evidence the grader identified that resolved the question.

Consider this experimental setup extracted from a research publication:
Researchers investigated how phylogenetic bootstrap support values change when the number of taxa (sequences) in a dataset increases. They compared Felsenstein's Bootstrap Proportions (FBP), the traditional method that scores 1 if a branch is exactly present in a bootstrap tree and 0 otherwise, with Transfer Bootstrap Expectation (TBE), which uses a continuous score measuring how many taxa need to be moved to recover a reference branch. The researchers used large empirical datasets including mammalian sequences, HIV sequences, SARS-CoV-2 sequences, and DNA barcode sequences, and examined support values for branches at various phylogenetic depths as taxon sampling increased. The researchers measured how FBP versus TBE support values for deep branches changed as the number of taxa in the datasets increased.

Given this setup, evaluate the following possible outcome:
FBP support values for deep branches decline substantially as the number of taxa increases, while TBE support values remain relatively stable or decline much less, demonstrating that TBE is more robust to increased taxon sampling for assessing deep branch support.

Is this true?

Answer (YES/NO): YES